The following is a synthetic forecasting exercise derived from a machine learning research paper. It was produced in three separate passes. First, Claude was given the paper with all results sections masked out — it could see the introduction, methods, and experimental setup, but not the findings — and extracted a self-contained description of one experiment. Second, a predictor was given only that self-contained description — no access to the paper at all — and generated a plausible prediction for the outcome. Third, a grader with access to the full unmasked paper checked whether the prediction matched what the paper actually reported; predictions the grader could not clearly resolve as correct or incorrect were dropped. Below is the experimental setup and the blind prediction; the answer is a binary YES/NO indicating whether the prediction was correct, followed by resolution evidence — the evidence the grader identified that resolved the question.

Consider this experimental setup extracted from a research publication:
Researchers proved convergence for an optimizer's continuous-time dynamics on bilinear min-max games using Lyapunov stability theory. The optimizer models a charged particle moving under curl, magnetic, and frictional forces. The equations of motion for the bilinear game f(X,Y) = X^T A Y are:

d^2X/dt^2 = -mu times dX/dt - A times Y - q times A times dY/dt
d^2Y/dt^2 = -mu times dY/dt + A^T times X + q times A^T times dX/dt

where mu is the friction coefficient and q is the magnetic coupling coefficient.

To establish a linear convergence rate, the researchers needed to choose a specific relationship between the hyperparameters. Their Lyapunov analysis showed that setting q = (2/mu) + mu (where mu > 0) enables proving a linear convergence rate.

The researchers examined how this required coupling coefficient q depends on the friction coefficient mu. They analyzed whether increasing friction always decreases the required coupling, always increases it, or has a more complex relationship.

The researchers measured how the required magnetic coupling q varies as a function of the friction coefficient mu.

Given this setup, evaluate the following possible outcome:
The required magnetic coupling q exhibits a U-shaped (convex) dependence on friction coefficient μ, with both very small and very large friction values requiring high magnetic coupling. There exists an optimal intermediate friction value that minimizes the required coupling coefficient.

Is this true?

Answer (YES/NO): YES